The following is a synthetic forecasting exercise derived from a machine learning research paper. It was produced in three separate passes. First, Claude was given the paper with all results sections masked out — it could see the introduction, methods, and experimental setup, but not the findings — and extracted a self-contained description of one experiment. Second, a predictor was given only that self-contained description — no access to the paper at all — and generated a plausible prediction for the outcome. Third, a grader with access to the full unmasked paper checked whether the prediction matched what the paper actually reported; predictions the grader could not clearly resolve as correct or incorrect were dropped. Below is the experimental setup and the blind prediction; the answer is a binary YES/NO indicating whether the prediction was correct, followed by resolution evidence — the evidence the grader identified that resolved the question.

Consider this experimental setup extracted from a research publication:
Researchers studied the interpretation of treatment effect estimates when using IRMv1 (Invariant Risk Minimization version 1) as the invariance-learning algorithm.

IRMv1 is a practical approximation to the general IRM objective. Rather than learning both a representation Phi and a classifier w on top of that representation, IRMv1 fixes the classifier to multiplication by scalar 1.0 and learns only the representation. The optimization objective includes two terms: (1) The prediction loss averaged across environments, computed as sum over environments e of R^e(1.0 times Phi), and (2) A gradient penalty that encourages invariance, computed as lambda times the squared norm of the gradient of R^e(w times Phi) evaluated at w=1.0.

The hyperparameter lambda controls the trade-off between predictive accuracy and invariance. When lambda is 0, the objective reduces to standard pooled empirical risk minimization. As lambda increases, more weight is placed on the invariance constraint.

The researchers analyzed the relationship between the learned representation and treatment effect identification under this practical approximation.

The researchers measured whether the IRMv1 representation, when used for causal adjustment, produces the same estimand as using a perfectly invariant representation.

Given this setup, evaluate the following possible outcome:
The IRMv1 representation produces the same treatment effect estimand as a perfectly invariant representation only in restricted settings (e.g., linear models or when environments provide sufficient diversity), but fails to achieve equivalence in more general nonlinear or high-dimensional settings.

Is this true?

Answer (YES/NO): YES